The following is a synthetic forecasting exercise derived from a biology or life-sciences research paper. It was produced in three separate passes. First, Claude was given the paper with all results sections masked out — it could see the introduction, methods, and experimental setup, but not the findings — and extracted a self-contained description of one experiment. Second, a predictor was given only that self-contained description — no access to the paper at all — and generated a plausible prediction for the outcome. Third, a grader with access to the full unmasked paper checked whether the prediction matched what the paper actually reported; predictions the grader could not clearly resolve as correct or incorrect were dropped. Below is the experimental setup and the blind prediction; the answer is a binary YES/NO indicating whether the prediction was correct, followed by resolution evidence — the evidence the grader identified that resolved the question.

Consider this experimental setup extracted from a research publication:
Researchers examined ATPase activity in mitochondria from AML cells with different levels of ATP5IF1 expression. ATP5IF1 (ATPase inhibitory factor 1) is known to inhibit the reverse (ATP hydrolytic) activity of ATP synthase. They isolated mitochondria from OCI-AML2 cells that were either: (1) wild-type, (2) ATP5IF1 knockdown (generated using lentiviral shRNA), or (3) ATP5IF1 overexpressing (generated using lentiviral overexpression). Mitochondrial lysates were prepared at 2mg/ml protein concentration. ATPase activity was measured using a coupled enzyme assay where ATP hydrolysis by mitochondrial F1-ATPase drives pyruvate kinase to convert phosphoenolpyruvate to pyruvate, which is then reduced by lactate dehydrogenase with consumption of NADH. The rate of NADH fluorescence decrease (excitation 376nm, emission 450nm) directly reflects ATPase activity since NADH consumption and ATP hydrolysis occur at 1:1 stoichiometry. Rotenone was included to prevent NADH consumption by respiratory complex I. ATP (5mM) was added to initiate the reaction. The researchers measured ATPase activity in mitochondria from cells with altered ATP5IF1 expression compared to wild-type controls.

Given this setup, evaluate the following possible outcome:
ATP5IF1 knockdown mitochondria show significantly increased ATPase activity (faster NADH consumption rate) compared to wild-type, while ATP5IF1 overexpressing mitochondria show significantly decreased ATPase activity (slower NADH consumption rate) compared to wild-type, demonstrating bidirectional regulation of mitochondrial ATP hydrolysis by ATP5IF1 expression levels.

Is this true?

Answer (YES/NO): YES